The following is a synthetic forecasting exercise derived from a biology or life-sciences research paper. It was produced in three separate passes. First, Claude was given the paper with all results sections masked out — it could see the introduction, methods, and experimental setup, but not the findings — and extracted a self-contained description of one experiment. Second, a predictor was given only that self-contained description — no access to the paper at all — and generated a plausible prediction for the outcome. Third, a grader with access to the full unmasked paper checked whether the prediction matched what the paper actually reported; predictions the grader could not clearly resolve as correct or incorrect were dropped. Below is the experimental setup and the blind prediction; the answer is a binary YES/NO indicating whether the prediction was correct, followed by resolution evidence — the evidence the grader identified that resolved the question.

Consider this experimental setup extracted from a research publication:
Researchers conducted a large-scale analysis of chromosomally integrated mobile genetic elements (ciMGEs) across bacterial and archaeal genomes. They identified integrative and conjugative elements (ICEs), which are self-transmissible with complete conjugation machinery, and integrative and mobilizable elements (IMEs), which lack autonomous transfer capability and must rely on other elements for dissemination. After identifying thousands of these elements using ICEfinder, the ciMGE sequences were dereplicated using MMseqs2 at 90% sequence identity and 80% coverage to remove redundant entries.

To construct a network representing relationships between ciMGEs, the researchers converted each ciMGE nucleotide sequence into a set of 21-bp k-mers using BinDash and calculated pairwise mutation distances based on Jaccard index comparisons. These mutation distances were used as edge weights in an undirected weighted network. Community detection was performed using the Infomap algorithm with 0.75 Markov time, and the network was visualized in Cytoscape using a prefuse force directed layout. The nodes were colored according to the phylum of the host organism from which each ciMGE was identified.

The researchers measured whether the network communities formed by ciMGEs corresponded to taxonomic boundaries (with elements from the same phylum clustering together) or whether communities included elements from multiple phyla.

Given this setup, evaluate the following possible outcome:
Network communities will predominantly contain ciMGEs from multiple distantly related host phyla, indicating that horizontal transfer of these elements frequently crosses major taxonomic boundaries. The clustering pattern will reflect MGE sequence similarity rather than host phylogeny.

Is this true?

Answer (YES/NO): NO